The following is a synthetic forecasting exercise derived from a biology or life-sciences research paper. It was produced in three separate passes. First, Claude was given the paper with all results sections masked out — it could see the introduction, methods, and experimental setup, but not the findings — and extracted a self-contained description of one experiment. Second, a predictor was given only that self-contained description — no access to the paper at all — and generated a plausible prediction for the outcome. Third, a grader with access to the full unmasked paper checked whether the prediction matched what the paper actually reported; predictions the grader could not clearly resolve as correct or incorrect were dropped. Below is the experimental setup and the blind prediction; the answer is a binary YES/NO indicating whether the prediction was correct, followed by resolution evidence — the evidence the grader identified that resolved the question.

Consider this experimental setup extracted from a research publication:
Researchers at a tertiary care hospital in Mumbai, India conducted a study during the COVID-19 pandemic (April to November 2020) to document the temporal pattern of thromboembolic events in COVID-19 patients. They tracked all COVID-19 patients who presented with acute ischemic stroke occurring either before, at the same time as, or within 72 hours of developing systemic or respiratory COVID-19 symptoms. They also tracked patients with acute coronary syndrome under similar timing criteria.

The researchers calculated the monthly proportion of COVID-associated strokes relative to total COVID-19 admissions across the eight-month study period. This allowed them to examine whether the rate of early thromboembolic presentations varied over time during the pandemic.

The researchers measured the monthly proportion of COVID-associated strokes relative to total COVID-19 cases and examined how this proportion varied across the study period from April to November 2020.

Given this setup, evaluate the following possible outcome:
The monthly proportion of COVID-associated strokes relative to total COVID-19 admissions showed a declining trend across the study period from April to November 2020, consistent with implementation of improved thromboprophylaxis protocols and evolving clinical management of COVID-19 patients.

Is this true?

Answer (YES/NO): NO